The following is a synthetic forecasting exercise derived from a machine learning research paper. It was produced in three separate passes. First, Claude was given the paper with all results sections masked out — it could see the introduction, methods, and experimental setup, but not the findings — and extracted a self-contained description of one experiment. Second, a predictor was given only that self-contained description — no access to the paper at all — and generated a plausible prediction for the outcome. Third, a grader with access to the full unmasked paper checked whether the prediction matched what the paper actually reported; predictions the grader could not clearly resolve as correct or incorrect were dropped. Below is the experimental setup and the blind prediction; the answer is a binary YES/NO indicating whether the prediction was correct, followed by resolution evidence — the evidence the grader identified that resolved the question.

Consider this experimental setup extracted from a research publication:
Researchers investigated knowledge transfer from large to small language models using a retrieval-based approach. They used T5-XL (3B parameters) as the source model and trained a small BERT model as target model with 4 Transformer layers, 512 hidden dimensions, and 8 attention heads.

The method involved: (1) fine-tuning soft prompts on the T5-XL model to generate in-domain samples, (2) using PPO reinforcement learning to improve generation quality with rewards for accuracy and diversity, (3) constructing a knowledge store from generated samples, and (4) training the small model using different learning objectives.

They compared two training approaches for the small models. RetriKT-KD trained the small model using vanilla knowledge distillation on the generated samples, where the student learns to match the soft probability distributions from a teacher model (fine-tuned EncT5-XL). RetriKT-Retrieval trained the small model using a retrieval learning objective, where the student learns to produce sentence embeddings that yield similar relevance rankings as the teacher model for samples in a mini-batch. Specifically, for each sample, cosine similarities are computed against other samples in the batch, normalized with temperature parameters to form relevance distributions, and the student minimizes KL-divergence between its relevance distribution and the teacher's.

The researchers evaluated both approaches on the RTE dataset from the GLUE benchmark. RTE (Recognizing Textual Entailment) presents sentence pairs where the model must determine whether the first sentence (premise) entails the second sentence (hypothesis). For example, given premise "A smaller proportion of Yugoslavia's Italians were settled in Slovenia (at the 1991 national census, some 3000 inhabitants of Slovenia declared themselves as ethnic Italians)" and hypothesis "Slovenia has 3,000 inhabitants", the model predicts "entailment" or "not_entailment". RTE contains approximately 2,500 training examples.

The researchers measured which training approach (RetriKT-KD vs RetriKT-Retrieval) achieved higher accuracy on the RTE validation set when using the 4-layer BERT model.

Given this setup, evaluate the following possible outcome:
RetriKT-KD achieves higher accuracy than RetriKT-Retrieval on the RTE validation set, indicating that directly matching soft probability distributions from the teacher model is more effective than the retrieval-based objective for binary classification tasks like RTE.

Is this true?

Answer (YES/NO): NO